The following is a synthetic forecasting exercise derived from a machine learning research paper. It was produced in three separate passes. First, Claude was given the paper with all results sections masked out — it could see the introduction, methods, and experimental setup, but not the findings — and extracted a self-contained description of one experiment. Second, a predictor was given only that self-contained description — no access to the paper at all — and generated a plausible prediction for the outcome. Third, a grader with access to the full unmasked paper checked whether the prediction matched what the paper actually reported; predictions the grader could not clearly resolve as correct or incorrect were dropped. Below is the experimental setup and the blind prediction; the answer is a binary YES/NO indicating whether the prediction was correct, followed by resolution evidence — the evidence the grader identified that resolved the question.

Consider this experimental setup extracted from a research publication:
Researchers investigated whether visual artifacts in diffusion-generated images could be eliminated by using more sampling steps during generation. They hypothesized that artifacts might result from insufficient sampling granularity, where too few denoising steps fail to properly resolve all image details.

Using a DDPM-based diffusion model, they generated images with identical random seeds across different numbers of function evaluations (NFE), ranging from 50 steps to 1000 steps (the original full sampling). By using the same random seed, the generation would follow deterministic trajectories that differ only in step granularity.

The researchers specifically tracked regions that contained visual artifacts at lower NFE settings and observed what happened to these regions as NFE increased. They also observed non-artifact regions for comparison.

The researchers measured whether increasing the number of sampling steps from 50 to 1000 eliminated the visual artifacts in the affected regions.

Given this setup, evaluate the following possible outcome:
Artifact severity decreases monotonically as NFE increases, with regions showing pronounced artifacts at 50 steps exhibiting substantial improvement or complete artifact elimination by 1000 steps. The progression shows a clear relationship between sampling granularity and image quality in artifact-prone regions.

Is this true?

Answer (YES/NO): NO